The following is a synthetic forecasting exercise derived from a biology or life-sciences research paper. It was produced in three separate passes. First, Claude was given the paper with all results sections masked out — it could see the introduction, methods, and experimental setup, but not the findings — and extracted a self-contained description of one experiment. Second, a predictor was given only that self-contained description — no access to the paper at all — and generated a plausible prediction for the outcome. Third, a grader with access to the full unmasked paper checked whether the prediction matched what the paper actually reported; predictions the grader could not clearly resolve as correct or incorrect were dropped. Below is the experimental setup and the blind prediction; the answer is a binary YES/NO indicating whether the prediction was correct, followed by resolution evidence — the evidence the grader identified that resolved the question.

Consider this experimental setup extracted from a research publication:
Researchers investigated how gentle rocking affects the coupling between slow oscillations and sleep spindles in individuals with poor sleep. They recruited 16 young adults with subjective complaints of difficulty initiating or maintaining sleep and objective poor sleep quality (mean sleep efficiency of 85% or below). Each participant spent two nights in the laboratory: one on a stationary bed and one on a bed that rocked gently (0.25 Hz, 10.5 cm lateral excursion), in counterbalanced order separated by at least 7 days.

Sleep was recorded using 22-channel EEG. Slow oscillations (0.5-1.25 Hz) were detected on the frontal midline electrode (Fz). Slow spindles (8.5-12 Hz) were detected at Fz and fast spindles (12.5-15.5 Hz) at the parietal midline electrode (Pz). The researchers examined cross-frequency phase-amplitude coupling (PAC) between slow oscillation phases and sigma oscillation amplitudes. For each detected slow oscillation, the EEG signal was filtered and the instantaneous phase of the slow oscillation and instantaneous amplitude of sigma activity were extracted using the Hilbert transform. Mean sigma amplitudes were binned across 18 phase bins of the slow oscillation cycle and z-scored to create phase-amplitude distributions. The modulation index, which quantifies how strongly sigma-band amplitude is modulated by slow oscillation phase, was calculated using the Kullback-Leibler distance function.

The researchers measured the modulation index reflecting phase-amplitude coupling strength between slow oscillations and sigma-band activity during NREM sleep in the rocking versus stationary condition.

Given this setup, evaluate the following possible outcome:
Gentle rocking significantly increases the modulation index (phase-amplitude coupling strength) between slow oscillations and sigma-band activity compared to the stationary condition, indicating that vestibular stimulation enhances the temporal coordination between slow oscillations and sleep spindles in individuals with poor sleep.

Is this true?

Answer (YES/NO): NO